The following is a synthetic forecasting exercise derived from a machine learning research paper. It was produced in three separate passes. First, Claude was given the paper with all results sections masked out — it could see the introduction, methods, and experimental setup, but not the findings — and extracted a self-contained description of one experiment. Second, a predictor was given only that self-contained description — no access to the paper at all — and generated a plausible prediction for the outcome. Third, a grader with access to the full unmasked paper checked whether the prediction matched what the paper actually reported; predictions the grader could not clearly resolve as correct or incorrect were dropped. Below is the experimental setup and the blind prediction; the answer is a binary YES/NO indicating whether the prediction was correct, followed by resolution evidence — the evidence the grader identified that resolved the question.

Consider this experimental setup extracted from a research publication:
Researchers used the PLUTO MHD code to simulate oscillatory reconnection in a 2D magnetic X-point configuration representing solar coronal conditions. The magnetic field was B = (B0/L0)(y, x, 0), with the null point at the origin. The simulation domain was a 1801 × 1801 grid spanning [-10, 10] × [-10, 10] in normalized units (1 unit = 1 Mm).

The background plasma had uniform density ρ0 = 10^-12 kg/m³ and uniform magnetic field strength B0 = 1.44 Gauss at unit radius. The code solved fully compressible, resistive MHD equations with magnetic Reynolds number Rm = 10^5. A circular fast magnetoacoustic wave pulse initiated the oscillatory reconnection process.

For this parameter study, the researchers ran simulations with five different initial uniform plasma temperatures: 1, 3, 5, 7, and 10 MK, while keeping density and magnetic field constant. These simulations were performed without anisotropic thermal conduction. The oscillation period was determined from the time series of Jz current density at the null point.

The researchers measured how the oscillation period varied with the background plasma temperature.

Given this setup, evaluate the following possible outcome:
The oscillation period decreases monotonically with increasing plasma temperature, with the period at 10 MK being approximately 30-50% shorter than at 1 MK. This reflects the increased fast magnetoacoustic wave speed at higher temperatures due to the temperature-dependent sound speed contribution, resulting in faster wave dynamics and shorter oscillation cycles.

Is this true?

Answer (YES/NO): NO